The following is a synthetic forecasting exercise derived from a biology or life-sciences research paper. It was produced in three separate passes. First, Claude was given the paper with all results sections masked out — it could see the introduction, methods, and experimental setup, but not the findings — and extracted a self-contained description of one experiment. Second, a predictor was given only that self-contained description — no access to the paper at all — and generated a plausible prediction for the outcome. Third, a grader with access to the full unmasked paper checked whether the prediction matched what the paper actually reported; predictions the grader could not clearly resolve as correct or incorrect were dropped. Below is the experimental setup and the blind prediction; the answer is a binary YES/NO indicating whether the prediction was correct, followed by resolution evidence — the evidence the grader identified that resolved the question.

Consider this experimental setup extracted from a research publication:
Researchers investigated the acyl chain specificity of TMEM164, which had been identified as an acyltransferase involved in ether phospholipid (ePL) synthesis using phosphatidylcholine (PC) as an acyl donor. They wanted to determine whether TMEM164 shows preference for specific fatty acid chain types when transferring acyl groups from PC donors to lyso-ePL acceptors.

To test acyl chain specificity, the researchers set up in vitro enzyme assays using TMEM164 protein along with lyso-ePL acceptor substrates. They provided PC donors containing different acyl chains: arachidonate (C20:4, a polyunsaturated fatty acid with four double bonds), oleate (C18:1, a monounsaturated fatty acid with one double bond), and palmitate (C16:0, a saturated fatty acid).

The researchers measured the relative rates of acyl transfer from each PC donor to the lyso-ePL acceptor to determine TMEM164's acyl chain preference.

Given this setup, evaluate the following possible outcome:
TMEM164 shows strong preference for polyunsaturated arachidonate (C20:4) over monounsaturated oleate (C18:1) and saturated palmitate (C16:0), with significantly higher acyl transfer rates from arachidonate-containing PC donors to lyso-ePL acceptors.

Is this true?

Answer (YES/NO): YES